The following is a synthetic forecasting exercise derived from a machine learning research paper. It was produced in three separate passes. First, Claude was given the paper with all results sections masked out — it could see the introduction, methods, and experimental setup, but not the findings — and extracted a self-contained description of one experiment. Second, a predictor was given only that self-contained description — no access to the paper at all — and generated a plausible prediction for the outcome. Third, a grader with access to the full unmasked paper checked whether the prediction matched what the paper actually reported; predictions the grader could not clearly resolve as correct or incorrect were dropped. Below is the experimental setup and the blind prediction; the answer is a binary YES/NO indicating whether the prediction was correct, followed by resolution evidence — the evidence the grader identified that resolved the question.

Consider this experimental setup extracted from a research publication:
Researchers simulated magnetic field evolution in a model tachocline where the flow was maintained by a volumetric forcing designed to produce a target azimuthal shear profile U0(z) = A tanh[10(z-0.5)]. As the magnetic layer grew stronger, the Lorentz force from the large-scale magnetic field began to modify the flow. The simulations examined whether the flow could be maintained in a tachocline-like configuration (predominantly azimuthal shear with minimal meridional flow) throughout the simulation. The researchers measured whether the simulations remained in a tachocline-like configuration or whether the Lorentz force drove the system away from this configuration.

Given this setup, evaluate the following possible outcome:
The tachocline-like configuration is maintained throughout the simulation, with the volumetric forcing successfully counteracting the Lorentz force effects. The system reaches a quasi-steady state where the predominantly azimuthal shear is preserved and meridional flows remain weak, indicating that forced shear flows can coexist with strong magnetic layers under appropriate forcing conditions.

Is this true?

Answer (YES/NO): YES